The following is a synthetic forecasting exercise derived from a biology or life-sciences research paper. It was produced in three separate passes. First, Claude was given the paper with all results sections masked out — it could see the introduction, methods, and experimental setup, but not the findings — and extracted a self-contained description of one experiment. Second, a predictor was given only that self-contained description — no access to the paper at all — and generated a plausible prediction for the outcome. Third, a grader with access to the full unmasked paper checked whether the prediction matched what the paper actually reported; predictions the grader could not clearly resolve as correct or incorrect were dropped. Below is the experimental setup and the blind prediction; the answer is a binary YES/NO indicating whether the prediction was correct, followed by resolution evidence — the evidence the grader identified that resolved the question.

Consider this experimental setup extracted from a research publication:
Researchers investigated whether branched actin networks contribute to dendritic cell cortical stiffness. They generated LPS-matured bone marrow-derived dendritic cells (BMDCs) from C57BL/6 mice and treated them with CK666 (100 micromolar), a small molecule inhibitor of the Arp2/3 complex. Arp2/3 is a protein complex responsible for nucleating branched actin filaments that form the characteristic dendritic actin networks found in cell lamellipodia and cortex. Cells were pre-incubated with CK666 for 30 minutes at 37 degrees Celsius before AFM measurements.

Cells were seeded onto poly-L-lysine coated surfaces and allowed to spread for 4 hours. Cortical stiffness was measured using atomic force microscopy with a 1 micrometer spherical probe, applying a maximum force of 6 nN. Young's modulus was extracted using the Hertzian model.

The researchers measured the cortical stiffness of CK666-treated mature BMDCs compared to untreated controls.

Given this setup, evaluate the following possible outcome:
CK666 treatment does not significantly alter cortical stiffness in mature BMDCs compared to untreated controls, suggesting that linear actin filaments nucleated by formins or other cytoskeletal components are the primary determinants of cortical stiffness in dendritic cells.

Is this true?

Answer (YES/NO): NO